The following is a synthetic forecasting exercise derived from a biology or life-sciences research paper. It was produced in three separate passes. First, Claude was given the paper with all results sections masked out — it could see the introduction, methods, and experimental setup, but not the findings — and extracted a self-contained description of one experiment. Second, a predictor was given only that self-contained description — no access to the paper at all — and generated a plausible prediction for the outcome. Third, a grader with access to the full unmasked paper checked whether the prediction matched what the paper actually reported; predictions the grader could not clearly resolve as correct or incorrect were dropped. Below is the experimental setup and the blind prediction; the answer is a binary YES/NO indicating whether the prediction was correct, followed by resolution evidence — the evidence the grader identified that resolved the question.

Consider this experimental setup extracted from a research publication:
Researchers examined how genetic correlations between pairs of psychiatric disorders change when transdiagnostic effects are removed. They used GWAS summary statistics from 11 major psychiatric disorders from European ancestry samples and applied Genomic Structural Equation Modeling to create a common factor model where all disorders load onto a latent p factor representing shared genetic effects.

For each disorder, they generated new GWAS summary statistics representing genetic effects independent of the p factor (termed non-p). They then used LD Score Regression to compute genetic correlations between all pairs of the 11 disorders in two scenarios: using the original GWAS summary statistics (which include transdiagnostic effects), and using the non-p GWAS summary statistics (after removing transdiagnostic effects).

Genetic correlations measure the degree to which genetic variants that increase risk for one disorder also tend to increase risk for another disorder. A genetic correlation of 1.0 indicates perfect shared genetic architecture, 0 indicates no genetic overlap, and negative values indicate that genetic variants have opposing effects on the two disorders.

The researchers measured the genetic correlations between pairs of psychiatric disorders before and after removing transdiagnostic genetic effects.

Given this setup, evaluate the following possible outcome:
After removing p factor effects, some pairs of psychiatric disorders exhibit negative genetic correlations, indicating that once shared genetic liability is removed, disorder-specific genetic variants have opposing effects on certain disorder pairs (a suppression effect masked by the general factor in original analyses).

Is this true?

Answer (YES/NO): YES